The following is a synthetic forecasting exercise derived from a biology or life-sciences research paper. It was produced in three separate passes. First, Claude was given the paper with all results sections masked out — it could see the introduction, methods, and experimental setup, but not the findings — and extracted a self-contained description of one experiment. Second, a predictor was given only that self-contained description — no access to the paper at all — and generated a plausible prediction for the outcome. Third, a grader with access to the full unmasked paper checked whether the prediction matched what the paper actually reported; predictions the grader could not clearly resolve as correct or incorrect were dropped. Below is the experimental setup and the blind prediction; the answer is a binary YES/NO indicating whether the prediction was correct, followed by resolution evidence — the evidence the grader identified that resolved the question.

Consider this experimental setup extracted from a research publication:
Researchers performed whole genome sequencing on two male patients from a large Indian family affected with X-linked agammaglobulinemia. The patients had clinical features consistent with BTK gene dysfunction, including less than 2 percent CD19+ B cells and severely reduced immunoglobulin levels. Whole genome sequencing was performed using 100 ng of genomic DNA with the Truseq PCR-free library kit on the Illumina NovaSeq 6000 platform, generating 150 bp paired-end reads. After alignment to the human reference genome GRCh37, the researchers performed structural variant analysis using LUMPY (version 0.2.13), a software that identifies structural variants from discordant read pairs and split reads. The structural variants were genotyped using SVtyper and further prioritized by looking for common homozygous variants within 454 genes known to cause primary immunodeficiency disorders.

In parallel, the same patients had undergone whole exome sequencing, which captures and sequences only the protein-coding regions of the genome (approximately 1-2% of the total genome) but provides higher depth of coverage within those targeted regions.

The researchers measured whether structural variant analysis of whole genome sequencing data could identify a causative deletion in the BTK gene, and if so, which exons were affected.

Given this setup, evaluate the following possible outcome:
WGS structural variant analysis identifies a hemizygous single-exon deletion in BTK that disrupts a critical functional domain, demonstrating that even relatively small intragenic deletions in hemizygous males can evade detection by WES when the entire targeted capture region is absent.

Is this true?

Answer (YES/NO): NO